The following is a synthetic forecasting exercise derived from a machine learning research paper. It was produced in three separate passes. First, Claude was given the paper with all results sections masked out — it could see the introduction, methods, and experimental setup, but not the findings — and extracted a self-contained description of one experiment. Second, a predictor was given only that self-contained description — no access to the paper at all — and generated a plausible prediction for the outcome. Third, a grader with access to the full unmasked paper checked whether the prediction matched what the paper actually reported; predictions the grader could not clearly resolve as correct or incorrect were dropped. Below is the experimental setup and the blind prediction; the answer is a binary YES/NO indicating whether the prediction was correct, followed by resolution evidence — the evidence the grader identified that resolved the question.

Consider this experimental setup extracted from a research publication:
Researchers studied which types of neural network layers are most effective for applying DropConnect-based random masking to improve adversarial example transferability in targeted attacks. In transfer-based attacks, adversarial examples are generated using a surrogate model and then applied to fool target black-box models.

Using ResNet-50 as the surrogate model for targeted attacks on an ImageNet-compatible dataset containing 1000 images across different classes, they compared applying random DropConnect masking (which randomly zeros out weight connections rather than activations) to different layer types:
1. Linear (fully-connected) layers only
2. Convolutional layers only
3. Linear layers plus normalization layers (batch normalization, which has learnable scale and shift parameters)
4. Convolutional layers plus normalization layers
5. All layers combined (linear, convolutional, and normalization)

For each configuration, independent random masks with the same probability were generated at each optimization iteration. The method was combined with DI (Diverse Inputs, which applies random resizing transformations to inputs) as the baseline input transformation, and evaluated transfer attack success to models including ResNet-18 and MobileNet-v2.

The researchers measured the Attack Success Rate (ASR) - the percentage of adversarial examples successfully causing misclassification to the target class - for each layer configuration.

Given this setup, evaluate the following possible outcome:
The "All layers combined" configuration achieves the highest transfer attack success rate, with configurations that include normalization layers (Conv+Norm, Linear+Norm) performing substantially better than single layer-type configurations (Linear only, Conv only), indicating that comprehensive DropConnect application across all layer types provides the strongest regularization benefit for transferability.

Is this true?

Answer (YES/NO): NO